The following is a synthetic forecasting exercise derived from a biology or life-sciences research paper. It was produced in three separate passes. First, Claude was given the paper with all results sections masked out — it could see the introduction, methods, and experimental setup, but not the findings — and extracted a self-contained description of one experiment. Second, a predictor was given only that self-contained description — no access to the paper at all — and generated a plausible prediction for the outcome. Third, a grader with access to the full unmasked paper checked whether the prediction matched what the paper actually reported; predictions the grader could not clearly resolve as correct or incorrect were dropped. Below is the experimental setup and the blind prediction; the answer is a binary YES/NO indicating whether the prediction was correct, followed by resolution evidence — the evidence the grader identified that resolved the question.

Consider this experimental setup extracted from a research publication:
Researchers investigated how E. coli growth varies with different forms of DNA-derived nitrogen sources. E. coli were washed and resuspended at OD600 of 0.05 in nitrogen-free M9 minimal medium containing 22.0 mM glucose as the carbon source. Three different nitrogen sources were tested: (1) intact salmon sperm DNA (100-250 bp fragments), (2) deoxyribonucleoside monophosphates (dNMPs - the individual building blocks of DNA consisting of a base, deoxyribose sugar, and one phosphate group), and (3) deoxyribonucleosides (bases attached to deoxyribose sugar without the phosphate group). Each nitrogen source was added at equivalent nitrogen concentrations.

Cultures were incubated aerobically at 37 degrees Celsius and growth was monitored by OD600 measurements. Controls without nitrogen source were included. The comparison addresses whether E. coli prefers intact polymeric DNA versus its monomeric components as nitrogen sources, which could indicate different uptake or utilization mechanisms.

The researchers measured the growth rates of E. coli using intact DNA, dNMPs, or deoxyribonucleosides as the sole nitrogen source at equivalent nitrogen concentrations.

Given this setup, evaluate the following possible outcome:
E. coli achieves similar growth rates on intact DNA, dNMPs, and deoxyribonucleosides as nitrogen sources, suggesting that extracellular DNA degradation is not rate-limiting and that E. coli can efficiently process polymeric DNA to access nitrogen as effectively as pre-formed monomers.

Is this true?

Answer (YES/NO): YES